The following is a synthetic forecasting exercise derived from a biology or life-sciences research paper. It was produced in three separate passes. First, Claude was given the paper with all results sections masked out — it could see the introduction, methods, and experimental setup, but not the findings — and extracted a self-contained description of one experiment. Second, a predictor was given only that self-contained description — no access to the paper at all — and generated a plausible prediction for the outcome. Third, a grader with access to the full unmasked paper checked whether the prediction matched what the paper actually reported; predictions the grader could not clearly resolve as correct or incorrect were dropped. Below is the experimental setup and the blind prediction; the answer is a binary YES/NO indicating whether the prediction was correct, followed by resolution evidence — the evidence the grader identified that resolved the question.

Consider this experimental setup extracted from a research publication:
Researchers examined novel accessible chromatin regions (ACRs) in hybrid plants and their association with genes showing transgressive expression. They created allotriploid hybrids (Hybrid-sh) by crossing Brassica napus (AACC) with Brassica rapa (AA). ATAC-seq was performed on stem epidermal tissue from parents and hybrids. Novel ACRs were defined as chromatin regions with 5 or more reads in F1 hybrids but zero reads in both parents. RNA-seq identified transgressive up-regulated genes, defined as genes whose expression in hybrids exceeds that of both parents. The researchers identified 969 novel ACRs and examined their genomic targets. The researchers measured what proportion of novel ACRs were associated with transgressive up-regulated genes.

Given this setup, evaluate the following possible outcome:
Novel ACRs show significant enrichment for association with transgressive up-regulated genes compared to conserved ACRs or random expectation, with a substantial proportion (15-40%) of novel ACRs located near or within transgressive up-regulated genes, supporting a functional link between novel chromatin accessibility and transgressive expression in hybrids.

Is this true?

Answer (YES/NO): NO